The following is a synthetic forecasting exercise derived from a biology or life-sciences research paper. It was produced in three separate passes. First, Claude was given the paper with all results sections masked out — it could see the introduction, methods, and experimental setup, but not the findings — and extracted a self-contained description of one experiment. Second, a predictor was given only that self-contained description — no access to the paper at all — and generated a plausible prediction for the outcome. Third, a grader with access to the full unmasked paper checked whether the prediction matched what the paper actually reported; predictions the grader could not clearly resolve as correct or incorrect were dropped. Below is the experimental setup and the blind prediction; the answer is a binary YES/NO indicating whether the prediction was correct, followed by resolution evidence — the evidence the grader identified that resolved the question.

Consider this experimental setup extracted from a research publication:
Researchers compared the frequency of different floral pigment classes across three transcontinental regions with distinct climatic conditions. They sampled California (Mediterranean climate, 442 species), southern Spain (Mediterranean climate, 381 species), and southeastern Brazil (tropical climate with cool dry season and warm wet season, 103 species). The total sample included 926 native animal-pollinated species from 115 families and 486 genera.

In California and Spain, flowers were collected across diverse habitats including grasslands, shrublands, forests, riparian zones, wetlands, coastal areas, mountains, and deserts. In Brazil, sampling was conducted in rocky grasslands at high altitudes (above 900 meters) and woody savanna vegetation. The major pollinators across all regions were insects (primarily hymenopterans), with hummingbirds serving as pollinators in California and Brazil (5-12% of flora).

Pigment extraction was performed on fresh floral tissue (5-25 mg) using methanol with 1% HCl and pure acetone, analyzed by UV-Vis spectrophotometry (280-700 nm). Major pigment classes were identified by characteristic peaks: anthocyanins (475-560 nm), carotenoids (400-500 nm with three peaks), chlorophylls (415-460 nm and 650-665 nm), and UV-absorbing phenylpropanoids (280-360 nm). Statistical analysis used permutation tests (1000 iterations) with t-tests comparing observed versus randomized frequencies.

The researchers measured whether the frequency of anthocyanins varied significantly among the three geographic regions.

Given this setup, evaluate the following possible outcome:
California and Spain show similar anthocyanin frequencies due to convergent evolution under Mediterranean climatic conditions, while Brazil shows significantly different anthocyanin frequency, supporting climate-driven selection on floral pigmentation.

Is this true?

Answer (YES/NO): NO